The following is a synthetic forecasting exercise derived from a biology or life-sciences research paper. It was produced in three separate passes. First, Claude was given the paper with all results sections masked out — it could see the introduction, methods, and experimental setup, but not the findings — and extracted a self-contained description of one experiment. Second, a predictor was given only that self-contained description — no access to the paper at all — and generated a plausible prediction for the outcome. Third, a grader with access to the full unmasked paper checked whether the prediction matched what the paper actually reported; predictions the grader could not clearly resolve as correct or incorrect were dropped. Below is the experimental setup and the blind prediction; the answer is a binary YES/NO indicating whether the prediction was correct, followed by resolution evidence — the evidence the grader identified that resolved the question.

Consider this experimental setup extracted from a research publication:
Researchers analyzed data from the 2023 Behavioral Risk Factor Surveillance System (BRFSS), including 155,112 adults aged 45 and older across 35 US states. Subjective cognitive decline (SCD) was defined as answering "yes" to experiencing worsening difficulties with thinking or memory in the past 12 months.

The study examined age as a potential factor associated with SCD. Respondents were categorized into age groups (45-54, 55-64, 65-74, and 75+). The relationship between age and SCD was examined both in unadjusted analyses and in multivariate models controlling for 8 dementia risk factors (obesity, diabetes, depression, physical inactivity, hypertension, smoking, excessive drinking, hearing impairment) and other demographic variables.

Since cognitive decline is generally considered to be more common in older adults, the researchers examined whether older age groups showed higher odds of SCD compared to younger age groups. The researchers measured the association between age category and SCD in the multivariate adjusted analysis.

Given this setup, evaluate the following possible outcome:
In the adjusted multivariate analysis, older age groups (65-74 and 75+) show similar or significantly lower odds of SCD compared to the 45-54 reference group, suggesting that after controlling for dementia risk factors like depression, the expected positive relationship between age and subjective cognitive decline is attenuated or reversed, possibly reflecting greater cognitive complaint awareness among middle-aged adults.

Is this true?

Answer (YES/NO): NO